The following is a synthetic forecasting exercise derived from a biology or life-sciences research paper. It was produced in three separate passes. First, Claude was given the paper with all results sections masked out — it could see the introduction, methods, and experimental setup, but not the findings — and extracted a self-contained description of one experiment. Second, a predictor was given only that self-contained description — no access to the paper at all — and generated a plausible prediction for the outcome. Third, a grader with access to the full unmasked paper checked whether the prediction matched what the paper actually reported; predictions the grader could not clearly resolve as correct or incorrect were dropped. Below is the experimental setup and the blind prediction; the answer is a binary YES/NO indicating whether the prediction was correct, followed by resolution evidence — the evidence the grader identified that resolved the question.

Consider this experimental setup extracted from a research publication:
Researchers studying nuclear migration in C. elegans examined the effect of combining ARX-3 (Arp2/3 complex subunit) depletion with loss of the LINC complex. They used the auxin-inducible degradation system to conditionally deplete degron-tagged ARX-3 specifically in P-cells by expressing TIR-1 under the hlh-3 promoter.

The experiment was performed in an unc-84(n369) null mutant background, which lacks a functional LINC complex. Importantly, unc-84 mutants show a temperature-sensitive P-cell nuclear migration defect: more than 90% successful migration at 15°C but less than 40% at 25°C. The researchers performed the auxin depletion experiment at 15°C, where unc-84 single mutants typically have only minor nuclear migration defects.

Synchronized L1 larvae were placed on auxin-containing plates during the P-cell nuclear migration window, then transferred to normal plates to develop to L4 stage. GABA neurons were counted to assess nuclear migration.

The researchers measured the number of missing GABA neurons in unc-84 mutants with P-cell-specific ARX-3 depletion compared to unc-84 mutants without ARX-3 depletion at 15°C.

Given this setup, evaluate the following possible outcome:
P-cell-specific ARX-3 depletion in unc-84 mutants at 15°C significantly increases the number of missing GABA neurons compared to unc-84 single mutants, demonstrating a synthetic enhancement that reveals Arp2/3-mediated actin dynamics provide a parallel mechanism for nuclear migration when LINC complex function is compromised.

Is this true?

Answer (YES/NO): YES